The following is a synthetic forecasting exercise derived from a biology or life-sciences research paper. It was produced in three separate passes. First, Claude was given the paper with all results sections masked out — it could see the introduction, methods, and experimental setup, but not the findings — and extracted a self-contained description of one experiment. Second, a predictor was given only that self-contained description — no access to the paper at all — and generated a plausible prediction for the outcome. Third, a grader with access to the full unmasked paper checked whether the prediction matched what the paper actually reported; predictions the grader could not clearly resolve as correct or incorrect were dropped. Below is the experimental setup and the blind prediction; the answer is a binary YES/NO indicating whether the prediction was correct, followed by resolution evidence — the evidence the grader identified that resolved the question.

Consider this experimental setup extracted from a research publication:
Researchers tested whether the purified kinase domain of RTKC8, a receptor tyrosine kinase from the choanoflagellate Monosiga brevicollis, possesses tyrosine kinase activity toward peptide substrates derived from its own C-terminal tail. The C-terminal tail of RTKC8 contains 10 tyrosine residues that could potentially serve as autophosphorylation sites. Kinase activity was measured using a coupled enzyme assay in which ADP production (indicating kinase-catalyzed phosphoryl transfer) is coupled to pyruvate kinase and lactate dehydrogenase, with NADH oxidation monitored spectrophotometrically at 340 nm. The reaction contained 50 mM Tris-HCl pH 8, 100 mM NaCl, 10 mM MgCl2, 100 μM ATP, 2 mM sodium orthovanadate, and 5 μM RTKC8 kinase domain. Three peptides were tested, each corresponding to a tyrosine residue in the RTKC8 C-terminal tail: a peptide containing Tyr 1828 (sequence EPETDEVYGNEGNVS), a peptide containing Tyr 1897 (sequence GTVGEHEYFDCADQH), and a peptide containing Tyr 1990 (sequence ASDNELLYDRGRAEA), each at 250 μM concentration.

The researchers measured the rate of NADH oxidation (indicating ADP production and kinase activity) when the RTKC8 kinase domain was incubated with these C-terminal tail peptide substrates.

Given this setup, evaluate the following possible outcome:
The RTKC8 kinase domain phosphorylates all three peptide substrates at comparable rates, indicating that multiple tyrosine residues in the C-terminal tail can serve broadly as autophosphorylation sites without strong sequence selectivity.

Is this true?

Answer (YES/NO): NO